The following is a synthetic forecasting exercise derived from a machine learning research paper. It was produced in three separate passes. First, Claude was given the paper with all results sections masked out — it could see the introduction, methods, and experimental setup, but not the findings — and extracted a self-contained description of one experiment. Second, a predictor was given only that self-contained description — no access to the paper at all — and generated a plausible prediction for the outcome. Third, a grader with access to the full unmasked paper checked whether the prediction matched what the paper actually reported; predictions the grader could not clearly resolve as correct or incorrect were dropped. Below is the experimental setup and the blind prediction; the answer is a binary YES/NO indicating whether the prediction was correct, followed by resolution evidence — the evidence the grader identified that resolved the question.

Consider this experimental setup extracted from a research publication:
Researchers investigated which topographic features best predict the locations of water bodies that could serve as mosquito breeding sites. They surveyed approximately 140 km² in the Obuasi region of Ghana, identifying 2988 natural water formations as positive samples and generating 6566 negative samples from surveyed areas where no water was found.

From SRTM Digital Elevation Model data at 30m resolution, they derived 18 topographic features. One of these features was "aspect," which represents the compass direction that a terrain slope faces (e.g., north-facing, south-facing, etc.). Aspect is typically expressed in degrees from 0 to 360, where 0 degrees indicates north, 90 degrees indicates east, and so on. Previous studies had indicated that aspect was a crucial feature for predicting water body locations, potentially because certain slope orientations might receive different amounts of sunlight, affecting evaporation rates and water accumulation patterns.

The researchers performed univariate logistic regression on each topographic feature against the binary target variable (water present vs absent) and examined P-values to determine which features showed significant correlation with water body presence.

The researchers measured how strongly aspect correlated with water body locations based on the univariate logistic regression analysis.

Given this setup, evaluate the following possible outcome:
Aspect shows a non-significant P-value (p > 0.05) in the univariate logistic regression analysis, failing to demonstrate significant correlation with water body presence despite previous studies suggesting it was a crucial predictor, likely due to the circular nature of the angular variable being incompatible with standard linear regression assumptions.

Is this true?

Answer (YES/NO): YES